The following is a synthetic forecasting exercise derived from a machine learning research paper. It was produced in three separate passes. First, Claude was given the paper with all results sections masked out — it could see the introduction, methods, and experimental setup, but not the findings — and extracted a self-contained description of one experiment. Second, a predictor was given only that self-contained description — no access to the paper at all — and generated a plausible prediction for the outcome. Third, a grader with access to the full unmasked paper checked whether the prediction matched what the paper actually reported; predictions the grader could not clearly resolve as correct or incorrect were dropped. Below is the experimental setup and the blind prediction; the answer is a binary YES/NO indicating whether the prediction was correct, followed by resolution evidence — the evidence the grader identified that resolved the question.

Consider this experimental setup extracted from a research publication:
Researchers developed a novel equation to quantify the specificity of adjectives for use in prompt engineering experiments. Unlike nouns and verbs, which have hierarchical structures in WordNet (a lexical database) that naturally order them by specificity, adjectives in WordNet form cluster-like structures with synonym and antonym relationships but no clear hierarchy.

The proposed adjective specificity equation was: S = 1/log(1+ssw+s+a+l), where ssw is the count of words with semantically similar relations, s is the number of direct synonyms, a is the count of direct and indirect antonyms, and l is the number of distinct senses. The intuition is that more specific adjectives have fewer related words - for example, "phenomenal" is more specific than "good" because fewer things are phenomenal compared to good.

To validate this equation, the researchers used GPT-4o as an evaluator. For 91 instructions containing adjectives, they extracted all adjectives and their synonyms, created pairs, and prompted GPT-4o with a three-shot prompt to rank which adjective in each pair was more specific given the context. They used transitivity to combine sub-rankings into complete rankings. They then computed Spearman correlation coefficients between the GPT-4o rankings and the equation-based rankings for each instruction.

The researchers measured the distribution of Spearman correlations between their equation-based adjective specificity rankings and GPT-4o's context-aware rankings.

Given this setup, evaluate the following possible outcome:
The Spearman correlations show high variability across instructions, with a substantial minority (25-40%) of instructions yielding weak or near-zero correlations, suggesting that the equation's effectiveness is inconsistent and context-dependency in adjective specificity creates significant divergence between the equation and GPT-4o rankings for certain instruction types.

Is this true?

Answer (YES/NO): NO